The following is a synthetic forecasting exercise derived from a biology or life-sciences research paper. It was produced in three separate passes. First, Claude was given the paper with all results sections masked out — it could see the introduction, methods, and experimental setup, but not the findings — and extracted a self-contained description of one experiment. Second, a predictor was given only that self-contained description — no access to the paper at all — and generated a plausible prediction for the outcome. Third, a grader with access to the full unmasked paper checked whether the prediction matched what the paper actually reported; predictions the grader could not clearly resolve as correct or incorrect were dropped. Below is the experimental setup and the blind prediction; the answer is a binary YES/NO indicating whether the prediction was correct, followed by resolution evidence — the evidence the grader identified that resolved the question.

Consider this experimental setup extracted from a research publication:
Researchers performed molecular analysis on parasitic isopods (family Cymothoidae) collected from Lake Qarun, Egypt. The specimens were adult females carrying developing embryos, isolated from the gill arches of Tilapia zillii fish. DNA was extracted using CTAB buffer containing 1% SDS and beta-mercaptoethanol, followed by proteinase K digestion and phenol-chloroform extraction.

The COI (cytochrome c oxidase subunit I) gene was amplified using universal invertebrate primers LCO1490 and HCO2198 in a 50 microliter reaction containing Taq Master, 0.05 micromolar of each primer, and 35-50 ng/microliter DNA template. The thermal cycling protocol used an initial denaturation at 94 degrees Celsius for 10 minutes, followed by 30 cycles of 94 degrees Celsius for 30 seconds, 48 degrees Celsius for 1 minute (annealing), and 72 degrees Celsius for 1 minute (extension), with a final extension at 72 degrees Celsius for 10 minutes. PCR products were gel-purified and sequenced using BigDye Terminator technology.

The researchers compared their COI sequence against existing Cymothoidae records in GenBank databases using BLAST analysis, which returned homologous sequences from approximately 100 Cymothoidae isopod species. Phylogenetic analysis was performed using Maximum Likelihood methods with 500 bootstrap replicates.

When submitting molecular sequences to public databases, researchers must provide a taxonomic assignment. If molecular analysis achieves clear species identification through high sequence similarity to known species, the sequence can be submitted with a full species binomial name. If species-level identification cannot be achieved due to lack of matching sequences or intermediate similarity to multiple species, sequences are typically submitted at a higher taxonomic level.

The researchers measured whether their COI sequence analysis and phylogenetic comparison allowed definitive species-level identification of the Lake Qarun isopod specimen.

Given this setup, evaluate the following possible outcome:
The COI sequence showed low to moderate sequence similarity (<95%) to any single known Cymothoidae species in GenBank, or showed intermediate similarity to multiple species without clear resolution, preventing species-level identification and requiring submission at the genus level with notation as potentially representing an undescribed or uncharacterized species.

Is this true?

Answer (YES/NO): NO